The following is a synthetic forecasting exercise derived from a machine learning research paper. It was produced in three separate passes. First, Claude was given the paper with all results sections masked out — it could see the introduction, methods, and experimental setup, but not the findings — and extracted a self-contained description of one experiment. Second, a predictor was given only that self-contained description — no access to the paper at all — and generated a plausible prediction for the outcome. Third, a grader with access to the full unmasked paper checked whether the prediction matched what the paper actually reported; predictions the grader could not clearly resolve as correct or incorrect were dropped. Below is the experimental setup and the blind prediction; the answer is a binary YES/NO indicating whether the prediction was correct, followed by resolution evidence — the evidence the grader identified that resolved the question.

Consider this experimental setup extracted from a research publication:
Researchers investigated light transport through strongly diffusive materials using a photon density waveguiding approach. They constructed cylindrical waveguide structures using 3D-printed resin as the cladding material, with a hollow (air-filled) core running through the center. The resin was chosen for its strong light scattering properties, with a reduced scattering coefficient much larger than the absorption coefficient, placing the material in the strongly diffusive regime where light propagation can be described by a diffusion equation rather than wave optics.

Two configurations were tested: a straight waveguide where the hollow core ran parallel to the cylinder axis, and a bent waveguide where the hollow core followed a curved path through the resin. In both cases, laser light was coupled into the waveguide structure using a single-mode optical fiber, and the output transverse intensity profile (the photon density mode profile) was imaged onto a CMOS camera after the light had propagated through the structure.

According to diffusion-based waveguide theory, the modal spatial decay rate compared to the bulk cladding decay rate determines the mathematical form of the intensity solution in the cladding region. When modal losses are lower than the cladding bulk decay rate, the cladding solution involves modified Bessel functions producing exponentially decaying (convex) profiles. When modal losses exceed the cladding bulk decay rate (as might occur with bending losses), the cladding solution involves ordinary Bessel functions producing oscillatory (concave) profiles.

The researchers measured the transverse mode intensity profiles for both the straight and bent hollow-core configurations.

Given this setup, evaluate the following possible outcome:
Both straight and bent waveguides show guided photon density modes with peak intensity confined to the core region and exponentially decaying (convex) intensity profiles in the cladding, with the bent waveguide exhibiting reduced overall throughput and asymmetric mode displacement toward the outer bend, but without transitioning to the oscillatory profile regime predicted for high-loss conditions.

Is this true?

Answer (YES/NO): NO